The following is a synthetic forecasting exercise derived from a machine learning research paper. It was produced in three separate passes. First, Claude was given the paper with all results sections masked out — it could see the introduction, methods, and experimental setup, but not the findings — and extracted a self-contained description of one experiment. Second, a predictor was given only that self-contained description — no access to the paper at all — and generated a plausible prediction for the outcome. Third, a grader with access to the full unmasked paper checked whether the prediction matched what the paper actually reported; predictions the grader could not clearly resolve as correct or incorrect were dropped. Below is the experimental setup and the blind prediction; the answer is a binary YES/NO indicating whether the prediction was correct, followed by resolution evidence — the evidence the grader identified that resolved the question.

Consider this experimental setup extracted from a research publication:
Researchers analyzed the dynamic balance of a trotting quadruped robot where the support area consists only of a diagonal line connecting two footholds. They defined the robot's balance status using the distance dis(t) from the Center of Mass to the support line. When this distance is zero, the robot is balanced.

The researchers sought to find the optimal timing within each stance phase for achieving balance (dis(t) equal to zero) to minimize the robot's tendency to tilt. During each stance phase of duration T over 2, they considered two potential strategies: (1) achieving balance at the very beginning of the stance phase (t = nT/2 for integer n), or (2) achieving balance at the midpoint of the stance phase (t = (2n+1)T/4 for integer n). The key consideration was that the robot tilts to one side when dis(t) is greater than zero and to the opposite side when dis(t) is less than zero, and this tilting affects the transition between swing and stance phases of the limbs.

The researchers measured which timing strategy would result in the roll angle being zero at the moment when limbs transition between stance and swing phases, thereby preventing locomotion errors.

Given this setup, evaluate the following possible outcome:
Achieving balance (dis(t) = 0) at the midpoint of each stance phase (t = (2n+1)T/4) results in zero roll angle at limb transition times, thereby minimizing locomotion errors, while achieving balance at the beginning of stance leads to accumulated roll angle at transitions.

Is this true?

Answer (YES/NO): YES